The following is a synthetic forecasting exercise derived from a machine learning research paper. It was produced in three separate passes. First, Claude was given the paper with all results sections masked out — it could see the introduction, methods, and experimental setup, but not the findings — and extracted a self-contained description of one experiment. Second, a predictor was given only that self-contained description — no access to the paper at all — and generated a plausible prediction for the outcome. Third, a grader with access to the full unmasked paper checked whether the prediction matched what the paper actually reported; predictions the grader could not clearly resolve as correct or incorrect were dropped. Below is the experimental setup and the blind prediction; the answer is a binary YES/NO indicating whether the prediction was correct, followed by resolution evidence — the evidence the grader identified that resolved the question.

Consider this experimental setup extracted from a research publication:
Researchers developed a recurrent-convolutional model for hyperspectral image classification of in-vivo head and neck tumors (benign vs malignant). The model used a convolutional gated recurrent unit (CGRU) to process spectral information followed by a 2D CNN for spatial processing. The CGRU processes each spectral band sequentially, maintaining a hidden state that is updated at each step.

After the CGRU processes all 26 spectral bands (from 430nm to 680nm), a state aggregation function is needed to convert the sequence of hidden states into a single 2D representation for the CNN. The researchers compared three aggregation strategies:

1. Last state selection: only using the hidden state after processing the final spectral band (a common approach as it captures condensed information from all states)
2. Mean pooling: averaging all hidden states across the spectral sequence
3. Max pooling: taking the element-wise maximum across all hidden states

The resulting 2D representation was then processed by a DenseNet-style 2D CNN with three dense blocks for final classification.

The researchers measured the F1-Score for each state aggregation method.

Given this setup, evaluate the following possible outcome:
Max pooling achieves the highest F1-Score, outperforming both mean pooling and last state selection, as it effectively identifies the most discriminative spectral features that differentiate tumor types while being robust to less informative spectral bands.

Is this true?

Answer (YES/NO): YES